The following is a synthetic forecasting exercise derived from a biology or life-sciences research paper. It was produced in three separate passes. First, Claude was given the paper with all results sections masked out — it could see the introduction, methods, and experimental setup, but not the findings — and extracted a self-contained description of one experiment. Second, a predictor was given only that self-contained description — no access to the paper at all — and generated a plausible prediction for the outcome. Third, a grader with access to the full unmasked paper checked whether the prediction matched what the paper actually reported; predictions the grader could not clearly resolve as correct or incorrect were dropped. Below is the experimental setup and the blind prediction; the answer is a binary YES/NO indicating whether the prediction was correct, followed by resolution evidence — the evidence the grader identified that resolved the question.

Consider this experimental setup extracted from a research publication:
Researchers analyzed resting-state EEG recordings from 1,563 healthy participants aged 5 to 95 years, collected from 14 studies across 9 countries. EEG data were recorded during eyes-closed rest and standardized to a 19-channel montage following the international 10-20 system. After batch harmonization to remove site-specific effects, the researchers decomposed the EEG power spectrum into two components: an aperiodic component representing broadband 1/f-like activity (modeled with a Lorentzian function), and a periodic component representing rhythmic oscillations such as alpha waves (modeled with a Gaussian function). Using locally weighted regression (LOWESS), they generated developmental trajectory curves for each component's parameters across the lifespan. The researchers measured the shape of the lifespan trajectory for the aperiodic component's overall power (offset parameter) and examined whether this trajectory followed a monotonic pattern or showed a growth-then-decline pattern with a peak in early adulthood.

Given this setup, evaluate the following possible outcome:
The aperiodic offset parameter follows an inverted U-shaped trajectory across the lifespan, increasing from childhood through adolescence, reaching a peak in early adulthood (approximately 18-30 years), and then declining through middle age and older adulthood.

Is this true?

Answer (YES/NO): NO